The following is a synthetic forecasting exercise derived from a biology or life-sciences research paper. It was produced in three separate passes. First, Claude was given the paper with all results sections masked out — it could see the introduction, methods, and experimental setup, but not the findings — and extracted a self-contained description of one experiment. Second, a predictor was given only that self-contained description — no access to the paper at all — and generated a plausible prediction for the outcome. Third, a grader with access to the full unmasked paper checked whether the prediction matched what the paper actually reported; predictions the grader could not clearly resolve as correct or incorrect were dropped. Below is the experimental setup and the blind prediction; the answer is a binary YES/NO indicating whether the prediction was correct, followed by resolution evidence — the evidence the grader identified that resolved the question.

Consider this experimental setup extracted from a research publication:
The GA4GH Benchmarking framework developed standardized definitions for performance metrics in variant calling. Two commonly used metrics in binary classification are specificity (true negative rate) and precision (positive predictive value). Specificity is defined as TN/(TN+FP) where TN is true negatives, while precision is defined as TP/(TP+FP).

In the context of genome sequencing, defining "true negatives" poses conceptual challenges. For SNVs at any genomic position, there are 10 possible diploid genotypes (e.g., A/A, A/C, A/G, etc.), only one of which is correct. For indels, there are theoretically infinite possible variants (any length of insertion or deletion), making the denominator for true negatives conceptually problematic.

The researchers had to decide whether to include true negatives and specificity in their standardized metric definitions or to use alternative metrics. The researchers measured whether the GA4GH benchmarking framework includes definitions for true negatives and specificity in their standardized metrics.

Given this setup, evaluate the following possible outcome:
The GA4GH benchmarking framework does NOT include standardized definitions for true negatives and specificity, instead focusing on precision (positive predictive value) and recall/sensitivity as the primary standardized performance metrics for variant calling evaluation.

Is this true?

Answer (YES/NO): YES